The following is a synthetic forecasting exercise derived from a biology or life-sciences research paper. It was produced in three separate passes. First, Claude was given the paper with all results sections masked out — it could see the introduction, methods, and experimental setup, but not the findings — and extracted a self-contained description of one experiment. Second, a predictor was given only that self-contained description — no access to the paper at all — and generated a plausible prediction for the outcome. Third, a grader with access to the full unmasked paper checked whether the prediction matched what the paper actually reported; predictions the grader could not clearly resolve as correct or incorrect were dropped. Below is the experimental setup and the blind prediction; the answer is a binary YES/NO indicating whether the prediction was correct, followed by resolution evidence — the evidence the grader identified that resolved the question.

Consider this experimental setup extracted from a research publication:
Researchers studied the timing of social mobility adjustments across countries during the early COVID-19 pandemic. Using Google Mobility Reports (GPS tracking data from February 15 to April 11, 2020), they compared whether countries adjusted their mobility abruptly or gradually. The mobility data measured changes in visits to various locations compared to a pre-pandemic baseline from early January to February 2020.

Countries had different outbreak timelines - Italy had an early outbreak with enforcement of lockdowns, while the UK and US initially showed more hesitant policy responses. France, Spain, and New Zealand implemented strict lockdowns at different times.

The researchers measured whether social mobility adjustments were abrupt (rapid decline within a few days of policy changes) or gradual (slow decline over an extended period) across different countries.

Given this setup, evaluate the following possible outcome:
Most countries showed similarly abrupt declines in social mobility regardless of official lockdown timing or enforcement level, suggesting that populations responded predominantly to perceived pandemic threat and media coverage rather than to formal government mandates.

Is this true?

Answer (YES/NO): NO